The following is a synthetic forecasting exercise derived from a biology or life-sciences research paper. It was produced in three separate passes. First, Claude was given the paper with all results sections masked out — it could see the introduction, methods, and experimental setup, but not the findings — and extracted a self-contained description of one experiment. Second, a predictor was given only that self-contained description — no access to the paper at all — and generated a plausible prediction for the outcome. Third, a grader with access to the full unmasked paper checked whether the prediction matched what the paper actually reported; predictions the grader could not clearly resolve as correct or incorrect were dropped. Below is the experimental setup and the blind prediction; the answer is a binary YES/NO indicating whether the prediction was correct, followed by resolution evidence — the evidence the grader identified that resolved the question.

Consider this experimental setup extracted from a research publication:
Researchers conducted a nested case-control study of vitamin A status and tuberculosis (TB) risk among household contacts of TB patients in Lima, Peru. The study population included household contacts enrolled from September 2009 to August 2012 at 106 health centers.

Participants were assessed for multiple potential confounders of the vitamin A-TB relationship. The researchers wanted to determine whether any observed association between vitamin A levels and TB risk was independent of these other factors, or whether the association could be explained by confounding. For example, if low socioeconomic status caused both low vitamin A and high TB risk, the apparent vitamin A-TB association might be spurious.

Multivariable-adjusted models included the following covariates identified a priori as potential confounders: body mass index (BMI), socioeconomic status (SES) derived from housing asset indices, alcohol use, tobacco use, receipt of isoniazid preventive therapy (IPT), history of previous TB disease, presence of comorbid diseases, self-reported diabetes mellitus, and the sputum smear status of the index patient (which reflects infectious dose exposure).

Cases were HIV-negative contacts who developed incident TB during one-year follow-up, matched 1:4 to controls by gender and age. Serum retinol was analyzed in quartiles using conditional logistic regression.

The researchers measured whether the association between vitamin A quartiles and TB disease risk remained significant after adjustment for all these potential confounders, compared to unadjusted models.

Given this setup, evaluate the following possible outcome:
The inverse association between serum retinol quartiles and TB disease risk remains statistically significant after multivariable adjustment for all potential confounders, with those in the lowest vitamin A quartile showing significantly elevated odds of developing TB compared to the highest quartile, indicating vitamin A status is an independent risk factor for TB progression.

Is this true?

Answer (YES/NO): YES